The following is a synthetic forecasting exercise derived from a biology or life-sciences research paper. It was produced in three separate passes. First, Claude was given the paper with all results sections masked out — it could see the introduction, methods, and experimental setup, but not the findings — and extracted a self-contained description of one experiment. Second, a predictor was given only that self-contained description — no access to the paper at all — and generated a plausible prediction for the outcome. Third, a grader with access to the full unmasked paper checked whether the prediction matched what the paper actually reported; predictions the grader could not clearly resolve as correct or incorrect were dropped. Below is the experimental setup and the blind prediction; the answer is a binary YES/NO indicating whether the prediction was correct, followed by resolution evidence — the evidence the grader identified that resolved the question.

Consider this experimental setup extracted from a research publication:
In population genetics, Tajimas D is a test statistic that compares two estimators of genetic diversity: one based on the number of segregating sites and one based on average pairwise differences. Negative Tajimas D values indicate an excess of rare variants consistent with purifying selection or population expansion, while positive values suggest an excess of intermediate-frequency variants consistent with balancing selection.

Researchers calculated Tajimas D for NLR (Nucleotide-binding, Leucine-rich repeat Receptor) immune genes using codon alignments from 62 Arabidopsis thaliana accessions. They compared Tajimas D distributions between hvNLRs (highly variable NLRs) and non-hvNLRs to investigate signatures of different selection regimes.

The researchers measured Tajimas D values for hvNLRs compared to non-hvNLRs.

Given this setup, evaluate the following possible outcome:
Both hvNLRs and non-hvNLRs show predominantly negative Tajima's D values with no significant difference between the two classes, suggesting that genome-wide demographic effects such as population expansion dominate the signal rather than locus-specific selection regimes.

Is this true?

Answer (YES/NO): NO